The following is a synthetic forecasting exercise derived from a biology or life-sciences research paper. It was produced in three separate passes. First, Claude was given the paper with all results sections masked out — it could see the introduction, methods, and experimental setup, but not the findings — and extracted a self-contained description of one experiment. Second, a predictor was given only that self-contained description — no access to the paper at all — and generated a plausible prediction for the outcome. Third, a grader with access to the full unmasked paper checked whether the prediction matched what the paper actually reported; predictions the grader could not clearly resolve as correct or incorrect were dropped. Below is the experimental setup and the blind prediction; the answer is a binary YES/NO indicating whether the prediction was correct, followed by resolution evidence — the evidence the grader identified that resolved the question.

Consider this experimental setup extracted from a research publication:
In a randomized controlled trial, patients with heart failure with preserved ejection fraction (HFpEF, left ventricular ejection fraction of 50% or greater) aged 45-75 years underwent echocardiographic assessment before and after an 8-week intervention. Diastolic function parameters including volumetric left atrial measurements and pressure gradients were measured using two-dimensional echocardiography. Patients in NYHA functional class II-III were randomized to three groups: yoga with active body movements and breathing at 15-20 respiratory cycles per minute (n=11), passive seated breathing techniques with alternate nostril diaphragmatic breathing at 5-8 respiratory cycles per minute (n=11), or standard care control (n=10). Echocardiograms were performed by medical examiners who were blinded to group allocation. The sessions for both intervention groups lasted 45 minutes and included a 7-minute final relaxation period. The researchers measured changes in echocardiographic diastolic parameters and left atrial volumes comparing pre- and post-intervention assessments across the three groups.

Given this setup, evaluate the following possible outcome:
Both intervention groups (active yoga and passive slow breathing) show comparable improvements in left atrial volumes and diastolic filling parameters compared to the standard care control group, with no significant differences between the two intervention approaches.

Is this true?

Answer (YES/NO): NO